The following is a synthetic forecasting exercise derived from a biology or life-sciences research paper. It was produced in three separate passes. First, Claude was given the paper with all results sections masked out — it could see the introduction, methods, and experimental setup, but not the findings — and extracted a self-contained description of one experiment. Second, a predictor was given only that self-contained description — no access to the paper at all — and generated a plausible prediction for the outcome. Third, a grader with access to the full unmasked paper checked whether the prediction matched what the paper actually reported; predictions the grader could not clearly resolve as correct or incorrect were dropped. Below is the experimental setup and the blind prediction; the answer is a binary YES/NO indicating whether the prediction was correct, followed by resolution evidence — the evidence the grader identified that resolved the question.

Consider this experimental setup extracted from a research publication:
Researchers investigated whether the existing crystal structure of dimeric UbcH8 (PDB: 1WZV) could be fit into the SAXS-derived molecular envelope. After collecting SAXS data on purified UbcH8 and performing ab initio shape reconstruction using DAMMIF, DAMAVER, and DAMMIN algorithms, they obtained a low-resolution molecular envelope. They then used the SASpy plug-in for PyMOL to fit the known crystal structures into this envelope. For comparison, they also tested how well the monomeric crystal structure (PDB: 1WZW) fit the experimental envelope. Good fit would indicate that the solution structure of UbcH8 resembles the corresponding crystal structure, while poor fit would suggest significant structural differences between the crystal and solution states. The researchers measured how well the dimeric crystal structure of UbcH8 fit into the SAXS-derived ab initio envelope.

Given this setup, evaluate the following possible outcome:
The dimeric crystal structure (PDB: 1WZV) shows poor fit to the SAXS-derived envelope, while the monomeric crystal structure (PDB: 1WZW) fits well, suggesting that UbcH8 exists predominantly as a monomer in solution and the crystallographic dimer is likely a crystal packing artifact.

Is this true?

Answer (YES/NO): NO